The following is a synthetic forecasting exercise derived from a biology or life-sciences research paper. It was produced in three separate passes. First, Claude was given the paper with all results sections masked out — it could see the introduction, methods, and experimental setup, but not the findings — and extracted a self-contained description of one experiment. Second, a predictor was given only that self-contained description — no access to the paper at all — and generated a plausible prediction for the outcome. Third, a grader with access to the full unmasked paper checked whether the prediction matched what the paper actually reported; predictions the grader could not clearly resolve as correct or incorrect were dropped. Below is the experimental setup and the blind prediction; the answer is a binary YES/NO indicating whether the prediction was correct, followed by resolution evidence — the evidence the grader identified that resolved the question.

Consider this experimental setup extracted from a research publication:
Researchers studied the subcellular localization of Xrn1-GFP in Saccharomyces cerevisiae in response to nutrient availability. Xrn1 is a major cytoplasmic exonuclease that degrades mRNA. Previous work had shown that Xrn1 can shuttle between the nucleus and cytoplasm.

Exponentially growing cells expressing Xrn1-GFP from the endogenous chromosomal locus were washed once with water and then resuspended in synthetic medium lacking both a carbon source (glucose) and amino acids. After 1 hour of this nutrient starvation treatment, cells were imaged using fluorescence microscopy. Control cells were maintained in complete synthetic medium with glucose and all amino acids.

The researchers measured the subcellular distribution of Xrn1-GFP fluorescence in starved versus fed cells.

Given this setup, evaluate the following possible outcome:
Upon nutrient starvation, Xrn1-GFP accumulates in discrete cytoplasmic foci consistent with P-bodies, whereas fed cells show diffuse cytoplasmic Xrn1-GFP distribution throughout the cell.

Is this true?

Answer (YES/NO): NO